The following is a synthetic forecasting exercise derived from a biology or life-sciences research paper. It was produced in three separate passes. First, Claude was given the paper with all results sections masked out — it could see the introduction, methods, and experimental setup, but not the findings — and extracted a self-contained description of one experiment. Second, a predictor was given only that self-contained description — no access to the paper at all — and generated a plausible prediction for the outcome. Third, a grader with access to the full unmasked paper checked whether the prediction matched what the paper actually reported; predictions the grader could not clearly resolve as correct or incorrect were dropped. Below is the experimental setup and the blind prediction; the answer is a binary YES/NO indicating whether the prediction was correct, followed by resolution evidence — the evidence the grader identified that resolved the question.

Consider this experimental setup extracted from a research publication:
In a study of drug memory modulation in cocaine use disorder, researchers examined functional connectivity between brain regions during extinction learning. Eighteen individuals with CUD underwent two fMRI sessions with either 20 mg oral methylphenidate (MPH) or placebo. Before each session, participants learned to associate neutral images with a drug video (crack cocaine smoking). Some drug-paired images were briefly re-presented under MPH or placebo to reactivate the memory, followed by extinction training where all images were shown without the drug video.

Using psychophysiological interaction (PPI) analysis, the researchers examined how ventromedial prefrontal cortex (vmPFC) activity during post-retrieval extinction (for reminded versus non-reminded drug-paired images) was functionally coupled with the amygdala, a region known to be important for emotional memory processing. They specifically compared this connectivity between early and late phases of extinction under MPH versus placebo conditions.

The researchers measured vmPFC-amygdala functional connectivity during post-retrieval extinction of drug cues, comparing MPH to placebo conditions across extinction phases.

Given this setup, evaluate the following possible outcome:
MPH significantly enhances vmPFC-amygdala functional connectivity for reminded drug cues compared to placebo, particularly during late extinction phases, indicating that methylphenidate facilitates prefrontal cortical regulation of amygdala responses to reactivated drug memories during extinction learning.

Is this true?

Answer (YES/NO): NO